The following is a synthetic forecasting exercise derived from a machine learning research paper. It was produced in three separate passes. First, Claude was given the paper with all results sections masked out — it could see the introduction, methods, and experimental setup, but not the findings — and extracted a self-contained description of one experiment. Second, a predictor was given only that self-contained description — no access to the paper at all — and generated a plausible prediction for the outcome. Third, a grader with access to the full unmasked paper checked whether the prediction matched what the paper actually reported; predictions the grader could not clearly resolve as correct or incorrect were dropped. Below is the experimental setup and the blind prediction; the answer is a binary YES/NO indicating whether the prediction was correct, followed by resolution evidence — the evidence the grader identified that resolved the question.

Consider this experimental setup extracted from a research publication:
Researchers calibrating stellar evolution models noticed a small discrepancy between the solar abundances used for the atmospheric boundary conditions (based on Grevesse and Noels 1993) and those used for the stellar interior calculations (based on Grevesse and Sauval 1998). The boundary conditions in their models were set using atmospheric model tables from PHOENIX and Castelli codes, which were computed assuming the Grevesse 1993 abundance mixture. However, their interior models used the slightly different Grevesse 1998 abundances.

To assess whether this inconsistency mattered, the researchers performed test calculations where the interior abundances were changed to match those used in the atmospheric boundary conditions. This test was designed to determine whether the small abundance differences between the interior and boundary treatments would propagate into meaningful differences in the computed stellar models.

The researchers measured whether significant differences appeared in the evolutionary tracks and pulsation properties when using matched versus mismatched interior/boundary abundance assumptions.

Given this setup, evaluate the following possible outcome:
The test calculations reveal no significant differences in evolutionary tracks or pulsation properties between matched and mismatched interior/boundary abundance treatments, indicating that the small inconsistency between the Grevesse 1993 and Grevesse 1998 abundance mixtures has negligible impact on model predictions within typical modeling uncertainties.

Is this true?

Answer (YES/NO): YES